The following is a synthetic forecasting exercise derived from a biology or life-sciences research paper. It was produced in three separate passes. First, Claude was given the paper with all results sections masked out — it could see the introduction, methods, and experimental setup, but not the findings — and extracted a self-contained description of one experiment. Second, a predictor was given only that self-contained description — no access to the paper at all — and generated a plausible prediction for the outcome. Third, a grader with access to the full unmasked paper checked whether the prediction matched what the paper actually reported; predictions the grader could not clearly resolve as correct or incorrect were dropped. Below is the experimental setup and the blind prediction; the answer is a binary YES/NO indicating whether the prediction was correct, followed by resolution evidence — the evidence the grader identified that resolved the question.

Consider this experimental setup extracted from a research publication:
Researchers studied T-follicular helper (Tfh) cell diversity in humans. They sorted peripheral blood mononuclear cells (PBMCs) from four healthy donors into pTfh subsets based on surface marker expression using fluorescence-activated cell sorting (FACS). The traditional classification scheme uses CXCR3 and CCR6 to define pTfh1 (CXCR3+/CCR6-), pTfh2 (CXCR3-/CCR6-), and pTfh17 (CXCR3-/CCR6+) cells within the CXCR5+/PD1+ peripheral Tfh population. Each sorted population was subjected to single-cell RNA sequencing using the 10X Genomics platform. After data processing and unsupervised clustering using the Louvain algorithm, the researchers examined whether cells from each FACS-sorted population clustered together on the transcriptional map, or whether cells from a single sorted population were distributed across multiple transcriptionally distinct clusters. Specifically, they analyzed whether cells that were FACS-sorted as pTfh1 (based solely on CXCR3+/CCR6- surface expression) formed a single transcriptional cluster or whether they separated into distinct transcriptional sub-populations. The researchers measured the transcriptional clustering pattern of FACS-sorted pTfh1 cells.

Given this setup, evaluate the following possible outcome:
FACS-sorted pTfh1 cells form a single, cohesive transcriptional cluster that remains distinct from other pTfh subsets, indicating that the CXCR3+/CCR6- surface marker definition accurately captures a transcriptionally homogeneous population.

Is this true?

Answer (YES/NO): NO